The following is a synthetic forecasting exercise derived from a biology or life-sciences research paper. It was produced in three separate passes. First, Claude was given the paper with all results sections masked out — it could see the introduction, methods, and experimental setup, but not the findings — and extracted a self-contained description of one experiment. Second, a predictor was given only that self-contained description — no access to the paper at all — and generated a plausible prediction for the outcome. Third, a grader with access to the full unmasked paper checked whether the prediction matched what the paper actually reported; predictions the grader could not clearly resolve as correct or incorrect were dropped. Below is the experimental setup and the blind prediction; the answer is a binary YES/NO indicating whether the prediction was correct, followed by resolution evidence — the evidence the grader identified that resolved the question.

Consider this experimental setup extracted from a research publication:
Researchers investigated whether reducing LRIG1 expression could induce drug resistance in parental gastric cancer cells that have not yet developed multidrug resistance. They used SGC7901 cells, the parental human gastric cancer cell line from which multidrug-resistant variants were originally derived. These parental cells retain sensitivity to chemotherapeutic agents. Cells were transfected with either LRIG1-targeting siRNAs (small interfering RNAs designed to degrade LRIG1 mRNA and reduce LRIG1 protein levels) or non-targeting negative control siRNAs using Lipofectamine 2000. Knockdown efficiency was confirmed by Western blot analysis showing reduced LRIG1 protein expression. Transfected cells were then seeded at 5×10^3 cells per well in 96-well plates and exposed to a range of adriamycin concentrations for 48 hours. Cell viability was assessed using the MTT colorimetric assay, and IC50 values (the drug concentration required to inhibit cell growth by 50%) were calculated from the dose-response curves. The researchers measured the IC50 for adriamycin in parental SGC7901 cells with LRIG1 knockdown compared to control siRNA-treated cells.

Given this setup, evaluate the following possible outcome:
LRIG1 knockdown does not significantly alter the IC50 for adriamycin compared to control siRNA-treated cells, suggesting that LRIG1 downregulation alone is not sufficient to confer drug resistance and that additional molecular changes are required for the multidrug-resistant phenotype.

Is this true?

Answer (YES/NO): NO